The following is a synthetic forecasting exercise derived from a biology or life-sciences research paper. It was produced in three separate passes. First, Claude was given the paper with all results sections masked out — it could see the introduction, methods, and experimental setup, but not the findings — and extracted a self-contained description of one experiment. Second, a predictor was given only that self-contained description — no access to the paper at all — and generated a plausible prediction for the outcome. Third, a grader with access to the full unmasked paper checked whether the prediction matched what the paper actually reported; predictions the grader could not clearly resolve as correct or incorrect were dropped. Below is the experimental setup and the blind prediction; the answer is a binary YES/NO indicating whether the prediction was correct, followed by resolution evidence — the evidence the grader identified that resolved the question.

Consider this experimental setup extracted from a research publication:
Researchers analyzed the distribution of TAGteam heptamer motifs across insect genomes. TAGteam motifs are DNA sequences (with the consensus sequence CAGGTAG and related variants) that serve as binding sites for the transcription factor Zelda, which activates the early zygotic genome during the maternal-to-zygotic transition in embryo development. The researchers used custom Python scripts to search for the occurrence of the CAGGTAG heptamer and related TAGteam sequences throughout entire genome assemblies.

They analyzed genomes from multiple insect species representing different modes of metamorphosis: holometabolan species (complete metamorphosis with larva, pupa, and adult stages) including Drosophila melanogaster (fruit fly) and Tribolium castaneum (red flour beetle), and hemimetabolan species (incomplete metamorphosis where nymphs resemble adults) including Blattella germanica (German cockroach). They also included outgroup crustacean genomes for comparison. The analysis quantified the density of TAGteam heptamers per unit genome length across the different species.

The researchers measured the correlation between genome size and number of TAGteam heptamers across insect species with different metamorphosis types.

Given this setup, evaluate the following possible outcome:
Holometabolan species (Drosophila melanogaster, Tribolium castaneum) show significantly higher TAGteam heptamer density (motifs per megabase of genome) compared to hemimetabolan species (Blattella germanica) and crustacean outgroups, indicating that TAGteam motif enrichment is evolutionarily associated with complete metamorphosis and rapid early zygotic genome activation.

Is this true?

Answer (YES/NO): NO